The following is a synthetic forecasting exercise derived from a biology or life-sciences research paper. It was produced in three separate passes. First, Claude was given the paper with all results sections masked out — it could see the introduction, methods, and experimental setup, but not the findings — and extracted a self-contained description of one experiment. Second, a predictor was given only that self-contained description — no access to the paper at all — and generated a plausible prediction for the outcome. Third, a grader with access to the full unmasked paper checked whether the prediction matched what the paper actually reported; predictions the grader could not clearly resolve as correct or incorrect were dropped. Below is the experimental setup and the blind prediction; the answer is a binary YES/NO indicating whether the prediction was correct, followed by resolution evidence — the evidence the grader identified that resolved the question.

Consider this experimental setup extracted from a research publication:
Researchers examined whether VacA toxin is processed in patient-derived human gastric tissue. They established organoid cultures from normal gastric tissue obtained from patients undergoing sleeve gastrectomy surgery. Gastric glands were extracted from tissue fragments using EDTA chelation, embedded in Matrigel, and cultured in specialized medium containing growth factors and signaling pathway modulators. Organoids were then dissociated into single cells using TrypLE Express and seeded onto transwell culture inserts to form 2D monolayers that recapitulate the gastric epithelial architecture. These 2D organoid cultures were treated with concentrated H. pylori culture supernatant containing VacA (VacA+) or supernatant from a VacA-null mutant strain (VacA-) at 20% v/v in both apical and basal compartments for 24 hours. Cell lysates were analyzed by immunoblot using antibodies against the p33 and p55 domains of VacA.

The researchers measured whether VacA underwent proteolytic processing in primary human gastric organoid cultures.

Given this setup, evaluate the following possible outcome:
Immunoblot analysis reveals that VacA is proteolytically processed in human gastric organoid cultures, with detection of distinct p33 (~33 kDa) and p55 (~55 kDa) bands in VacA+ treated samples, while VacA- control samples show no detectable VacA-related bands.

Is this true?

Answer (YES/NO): NO